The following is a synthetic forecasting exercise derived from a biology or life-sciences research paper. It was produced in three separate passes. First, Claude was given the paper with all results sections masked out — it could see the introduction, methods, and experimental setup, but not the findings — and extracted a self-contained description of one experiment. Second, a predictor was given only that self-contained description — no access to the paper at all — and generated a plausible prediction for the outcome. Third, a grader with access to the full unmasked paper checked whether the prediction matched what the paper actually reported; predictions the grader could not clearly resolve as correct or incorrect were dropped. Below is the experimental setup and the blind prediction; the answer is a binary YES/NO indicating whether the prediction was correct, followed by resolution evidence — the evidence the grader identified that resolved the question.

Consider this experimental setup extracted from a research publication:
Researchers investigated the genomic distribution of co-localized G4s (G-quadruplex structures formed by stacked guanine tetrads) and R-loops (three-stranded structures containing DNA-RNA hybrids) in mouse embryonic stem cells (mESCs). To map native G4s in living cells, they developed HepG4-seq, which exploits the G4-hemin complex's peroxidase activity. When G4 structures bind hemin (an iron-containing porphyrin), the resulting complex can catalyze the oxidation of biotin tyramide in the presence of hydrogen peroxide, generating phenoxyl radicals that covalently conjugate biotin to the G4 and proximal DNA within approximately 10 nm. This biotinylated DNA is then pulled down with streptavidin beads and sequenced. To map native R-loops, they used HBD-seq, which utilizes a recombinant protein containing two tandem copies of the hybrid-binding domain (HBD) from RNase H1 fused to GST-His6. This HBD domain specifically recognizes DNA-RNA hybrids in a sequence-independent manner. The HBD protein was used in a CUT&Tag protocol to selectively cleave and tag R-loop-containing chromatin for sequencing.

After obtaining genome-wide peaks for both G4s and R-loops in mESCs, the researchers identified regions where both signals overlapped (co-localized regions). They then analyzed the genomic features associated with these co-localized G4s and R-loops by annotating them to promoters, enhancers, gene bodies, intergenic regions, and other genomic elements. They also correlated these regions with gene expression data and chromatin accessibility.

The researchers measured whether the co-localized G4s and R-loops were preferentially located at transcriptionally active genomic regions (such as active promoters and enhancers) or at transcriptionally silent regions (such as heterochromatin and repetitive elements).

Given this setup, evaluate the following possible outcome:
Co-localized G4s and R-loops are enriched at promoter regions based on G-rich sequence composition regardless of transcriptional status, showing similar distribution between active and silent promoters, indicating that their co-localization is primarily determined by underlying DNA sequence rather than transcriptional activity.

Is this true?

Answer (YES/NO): NO